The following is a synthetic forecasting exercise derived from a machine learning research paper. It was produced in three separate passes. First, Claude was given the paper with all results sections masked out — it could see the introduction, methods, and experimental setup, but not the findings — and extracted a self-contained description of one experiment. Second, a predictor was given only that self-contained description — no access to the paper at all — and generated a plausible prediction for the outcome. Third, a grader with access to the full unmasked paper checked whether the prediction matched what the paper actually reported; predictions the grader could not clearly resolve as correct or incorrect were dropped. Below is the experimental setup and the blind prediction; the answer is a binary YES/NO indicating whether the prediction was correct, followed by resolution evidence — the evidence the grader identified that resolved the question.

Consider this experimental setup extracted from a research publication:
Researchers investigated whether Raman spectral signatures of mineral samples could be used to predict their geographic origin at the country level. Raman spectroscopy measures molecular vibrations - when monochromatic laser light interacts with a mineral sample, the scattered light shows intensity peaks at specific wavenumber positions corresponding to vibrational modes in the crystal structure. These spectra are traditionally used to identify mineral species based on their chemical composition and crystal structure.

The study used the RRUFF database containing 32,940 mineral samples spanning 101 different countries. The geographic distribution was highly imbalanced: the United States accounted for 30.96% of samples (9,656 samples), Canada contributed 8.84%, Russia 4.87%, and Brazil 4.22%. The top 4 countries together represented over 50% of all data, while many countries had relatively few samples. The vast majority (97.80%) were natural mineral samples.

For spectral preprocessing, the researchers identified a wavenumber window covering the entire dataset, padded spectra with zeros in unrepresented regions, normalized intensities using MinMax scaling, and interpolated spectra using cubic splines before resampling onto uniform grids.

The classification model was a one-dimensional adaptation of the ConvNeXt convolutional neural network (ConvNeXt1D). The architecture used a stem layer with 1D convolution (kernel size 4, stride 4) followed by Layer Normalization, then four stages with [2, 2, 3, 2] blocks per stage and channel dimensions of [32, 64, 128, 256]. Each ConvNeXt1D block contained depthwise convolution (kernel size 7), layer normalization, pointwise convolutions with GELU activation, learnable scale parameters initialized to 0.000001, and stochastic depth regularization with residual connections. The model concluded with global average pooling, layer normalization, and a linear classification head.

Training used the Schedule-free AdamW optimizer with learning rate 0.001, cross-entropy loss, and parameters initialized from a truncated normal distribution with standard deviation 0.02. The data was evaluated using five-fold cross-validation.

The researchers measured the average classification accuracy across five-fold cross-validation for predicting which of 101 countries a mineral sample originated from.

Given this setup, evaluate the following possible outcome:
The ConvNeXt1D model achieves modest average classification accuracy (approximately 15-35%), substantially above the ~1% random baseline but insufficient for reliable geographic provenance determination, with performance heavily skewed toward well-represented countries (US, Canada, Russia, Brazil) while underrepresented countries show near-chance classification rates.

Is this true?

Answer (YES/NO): NO